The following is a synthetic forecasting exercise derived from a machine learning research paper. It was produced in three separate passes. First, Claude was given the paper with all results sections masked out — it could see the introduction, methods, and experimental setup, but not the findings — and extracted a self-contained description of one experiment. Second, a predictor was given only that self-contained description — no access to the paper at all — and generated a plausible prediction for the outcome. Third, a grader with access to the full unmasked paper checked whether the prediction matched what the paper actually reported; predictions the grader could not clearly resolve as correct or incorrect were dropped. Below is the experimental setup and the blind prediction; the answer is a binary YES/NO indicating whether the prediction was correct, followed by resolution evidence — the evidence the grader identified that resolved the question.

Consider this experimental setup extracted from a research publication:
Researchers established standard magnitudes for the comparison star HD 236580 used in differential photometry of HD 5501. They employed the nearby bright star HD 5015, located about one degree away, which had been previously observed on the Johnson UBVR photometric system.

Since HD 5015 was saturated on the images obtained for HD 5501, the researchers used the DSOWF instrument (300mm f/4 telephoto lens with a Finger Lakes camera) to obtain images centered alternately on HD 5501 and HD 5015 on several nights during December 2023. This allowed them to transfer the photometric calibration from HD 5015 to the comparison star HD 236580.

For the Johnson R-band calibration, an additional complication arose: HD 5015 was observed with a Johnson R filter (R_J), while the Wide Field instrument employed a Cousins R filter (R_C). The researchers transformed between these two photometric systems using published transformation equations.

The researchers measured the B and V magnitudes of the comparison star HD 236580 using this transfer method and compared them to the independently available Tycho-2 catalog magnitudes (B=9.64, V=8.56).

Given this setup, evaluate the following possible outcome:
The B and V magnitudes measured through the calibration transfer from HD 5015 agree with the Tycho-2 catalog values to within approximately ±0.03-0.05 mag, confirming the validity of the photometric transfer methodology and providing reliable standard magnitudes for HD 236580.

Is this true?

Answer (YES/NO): NO